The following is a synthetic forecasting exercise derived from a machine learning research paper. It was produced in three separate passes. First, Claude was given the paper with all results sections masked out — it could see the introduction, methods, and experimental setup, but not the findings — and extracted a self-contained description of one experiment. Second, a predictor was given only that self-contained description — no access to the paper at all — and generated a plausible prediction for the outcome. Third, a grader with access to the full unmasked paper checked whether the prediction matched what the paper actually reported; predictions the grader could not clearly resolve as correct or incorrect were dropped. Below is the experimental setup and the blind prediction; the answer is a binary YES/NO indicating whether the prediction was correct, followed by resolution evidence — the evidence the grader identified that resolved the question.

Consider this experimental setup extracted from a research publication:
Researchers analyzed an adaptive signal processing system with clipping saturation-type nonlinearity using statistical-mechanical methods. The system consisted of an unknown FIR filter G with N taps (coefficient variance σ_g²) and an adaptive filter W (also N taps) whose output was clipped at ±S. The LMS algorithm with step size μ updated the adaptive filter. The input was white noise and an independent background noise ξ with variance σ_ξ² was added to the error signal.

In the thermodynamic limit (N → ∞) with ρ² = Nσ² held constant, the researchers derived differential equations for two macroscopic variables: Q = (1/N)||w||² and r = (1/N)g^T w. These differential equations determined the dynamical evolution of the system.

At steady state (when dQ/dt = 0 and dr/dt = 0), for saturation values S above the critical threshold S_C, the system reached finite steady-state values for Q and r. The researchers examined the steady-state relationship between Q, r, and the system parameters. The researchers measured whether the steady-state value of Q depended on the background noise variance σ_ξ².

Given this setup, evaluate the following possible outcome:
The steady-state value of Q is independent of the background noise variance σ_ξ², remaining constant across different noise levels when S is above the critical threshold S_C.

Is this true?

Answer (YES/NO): NO